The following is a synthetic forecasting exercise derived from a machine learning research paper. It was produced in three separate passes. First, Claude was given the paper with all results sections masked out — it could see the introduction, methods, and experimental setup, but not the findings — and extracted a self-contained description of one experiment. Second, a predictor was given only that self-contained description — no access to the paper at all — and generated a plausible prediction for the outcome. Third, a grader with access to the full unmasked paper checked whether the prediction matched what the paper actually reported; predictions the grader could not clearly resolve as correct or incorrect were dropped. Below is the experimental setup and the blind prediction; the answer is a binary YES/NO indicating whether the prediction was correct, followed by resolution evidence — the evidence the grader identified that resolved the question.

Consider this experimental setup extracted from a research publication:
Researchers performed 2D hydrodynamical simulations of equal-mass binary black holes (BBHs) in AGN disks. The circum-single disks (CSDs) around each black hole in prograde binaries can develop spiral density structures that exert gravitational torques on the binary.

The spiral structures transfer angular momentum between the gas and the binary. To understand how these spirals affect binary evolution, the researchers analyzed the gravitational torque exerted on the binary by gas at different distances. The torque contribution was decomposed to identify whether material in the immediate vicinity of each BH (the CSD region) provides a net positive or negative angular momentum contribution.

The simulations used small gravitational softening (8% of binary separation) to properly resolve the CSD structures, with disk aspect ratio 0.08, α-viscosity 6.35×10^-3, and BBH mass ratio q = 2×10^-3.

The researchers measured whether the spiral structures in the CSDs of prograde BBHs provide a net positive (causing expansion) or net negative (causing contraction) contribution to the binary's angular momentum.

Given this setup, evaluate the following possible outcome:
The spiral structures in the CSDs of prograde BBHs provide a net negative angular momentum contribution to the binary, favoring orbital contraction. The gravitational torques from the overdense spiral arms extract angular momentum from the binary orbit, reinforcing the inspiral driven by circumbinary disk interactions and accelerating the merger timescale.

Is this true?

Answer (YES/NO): NO